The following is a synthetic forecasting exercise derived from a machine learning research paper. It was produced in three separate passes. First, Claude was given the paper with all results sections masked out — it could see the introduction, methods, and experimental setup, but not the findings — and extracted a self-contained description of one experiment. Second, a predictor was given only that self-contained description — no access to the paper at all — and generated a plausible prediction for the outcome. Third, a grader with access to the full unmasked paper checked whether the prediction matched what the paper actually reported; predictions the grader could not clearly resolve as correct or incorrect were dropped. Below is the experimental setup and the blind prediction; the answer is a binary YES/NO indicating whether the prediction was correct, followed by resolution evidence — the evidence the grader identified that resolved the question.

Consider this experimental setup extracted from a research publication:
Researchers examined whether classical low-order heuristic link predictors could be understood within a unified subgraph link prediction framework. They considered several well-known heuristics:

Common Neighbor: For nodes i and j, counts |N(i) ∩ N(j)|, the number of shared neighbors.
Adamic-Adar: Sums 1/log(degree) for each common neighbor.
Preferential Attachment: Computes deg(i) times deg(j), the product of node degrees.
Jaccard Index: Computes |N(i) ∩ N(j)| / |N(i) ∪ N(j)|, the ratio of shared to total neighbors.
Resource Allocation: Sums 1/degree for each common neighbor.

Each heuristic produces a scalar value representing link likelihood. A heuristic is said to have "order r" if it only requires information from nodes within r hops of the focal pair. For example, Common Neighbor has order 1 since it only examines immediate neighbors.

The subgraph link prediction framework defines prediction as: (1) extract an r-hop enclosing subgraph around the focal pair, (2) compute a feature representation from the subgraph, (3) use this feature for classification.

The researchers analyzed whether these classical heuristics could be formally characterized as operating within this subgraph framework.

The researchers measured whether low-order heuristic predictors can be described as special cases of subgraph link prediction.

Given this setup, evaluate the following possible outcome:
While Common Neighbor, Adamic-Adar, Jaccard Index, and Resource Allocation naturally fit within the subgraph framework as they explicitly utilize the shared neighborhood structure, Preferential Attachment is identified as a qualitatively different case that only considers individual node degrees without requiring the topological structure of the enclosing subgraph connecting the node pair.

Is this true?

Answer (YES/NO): NO